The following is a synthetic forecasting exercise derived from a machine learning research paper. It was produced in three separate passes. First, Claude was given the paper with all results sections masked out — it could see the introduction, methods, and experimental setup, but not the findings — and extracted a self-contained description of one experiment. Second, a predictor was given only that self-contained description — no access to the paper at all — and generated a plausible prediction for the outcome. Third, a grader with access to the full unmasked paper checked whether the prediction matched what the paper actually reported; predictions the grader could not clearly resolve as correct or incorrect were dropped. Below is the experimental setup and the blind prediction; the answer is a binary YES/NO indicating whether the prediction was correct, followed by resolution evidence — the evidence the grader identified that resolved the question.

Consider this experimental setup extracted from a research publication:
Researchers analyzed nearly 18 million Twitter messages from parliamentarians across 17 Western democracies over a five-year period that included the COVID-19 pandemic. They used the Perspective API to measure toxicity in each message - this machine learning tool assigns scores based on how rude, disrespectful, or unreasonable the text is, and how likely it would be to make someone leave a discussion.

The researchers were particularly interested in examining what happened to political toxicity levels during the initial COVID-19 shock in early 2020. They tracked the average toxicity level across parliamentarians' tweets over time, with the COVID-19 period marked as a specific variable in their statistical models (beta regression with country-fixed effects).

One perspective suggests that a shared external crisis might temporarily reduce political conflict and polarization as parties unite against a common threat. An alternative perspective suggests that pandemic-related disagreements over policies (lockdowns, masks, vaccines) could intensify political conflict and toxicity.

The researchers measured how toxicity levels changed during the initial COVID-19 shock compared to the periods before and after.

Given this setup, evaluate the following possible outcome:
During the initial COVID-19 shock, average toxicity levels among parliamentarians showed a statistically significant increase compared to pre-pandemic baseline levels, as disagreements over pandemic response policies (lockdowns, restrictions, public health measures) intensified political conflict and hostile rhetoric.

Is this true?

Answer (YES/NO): NO